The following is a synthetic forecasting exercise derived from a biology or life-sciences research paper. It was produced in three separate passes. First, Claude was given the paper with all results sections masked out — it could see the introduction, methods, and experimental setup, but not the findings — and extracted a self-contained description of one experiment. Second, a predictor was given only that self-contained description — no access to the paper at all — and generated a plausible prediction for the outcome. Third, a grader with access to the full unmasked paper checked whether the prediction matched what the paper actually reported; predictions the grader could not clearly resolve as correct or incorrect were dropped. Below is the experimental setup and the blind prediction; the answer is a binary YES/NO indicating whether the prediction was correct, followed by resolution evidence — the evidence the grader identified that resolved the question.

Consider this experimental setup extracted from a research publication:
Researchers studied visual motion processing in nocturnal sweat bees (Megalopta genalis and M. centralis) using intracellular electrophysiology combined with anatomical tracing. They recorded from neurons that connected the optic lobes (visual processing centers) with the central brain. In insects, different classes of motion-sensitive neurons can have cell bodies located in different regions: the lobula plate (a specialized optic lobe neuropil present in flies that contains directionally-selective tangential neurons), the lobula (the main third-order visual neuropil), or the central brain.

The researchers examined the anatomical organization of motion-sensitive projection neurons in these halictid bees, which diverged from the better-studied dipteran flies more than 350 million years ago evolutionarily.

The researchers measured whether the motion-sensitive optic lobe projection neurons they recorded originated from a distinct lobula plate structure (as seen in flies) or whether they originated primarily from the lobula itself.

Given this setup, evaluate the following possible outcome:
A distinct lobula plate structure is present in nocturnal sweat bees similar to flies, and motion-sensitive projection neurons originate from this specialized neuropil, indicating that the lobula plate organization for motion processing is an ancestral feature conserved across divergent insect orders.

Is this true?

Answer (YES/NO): NO